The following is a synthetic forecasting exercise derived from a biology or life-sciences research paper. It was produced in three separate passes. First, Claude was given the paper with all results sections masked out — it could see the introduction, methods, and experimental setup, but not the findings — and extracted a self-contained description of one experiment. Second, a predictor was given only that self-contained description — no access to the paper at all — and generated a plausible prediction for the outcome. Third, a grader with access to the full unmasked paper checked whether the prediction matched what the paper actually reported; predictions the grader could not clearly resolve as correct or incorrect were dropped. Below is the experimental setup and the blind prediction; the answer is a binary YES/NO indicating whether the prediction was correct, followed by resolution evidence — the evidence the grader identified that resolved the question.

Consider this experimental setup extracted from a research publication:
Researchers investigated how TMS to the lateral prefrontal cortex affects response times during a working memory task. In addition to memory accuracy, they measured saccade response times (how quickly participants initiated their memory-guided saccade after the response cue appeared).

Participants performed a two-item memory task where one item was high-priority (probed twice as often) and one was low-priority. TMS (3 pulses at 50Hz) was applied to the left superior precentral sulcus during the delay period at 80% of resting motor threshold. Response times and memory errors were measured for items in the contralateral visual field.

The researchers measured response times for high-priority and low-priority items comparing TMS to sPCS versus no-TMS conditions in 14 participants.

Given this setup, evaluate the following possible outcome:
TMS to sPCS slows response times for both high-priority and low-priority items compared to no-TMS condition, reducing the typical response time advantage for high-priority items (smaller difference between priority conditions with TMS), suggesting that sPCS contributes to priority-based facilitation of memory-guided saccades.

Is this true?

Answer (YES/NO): NO